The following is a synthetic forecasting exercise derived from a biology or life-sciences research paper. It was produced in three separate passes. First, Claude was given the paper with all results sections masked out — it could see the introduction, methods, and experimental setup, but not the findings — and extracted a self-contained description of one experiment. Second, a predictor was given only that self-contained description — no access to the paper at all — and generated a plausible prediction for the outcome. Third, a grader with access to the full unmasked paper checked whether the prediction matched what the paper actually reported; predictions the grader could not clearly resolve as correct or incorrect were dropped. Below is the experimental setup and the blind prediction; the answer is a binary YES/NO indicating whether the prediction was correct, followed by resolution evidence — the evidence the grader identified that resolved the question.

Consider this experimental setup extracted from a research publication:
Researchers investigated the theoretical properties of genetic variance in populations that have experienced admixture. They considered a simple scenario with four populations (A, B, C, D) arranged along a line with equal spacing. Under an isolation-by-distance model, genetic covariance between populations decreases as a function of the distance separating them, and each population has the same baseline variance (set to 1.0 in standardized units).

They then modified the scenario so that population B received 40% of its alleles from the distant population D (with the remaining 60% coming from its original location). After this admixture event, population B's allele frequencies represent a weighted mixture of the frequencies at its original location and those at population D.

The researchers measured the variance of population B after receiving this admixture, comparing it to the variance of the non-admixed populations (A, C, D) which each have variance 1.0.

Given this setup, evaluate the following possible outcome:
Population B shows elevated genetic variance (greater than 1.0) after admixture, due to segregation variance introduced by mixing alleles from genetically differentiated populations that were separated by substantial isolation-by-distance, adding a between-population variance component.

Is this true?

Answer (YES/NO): NO